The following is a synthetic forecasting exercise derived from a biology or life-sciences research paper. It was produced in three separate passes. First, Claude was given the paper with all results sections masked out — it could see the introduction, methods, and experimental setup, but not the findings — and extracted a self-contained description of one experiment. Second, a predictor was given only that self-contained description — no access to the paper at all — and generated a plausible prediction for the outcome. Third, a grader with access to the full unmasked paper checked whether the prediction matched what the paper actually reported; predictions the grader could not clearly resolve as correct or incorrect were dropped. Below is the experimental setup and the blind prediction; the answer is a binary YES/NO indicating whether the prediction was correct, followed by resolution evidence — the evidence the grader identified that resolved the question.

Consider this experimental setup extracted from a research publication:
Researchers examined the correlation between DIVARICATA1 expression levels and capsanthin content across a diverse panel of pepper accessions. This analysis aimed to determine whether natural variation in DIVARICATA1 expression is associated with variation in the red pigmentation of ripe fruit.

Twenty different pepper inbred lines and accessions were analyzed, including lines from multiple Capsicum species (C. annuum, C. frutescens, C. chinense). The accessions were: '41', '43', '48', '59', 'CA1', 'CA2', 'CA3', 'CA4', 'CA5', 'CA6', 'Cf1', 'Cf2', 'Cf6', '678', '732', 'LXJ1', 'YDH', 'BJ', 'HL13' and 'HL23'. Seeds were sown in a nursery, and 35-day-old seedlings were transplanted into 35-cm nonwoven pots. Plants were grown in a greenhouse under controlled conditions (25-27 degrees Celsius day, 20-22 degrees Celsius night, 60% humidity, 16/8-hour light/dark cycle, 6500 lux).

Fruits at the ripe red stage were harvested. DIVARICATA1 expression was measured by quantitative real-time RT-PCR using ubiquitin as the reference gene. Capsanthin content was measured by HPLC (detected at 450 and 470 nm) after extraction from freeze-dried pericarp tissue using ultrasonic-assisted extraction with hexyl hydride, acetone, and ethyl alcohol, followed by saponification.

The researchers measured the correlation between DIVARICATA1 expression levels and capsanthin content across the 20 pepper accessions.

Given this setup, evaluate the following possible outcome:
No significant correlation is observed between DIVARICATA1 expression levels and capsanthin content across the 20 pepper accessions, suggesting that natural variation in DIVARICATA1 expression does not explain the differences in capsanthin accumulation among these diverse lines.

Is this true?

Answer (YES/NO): NO